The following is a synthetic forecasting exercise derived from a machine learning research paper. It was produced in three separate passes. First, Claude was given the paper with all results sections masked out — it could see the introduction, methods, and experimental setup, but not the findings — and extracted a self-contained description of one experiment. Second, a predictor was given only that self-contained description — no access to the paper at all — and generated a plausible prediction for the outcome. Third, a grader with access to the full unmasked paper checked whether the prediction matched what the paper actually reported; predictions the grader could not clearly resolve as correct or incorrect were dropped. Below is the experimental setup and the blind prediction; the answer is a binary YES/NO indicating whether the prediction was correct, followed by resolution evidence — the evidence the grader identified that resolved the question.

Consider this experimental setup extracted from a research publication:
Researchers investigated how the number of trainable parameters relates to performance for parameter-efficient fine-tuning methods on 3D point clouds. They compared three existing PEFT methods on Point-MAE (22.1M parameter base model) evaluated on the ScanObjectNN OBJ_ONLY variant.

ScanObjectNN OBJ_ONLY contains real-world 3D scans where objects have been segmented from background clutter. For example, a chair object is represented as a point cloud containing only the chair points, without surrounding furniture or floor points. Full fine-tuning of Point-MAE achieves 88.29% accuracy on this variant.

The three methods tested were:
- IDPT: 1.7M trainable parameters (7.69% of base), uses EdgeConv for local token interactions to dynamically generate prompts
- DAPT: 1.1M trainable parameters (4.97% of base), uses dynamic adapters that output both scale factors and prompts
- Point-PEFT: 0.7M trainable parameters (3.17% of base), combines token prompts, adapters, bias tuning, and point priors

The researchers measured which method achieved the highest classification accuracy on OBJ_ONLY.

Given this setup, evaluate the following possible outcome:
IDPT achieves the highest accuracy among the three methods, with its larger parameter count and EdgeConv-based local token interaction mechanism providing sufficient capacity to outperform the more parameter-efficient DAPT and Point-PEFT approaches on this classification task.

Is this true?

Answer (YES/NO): NO